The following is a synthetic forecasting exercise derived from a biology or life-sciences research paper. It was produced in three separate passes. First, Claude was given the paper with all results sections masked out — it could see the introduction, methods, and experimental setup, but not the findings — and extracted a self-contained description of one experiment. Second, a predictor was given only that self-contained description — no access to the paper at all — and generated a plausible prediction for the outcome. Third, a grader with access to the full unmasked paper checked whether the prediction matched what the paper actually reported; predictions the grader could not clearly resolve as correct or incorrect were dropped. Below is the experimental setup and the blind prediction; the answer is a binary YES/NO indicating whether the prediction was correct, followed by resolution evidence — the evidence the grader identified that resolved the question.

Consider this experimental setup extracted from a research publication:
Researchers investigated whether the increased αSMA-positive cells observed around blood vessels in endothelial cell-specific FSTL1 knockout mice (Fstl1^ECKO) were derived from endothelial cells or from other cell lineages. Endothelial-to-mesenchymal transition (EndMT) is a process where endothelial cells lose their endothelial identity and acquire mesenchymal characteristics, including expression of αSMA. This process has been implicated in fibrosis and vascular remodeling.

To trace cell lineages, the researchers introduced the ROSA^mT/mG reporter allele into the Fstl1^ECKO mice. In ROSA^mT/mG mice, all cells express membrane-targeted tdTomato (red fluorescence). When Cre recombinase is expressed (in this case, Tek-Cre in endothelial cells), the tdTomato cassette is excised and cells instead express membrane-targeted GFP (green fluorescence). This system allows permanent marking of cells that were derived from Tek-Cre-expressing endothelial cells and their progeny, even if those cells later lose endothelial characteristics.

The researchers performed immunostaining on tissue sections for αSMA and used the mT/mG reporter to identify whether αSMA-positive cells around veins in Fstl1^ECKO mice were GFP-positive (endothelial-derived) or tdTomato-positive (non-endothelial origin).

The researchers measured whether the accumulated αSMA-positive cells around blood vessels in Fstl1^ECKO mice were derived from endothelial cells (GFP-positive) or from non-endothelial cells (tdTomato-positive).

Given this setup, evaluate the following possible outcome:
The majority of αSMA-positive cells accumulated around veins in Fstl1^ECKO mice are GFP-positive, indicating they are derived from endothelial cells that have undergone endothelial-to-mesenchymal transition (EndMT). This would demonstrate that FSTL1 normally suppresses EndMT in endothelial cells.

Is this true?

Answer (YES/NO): NO